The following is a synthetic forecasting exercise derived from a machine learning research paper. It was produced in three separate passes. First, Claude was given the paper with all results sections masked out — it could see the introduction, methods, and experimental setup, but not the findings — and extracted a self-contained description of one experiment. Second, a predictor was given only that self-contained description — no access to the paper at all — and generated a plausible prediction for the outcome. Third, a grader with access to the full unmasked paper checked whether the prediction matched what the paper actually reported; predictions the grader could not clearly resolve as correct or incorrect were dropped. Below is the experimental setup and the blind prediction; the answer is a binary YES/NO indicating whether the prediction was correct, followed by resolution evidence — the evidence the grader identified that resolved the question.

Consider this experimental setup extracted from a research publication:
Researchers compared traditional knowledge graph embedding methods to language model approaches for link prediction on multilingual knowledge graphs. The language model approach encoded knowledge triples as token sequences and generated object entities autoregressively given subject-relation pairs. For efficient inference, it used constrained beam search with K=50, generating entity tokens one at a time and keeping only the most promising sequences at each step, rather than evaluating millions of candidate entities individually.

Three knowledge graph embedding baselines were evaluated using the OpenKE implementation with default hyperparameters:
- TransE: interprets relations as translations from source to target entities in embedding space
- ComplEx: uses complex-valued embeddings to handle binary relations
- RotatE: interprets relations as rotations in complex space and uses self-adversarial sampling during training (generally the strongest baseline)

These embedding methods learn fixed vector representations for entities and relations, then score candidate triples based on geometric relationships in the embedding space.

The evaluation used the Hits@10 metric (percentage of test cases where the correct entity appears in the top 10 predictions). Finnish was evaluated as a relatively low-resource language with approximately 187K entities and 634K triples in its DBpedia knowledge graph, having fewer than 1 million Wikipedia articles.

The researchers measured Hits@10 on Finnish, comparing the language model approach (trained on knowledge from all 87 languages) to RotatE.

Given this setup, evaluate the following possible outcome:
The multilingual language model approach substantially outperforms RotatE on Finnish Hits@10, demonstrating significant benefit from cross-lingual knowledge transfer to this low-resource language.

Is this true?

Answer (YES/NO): NO